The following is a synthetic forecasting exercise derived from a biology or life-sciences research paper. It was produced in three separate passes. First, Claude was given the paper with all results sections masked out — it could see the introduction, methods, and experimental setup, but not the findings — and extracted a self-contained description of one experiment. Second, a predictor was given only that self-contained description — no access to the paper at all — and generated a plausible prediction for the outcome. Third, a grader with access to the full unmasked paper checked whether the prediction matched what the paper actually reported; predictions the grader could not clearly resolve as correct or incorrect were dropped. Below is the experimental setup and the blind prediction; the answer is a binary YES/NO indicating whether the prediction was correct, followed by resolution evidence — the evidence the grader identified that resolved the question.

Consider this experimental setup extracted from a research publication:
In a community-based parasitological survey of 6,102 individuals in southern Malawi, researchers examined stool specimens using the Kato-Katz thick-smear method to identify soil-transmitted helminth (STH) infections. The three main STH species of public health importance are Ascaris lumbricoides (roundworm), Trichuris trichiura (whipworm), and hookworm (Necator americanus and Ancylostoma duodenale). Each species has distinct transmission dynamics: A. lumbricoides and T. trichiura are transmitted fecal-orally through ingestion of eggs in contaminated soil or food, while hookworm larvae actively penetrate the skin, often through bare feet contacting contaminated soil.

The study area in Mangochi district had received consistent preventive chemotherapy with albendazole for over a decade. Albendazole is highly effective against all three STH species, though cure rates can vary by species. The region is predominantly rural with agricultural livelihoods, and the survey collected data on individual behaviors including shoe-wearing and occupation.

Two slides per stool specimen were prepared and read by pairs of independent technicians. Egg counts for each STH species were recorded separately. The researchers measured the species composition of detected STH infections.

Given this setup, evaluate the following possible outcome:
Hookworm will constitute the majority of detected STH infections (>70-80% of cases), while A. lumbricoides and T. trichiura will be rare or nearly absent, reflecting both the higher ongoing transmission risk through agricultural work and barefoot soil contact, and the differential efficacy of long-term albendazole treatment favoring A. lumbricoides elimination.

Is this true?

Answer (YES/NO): YES